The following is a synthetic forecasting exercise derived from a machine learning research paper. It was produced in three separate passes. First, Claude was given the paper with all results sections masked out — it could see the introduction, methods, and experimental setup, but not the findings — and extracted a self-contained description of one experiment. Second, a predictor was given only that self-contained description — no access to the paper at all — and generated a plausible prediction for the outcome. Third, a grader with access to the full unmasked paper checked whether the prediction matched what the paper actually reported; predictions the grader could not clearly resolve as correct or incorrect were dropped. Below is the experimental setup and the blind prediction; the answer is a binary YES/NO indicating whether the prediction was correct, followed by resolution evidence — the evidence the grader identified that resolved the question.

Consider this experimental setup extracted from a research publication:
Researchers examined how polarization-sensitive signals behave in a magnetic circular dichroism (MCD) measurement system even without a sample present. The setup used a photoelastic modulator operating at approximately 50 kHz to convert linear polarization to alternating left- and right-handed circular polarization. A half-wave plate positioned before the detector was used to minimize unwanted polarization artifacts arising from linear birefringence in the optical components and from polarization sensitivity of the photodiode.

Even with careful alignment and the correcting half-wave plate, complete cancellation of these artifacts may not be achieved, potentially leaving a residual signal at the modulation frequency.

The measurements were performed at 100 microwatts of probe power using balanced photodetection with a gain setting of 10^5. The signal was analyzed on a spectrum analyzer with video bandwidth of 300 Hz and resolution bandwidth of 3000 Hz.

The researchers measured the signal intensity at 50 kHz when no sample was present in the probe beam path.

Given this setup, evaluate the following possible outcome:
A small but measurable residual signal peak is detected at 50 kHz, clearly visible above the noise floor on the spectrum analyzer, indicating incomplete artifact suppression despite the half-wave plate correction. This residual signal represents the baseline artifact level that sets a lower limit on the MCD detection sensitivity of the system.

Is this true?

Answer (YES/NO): NO